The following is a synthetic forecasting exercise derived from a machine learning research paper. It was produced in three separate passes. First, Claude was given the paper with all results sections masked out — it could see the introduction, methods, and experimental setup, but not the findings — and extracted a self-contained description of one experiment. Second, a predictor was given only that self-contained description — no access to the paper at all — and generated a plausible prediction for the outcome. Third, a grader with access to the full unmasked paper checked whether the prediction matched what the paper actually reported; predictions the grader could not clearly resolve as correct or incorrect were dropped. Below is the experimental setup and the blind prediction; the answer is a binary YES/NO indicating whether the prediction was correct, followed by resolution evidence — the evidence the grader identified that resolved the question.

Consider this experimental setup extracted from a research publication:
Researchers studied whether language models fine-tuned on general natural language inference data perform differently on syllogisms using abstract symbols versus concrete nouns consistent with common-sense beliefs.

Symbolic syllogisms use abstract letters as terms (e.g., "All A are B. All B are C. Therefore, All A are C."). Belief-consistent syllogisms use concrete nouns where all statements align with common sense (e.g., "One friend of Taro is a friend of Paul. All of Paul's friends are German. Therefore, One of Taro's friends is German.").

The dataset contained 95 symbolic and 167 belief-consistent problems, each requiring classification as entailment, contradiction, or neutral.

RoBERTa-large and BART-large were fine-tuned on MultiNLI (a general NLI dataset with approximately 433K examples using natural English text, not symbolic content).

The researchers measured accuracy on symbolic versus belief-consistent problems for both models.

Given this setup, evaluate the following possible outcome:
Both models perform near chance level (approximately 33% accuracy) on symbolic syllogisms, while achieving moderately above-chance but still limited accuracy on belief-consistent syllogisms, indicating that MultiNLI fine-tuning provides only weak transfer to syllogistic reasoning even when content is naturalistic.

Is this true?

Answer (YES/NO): NO